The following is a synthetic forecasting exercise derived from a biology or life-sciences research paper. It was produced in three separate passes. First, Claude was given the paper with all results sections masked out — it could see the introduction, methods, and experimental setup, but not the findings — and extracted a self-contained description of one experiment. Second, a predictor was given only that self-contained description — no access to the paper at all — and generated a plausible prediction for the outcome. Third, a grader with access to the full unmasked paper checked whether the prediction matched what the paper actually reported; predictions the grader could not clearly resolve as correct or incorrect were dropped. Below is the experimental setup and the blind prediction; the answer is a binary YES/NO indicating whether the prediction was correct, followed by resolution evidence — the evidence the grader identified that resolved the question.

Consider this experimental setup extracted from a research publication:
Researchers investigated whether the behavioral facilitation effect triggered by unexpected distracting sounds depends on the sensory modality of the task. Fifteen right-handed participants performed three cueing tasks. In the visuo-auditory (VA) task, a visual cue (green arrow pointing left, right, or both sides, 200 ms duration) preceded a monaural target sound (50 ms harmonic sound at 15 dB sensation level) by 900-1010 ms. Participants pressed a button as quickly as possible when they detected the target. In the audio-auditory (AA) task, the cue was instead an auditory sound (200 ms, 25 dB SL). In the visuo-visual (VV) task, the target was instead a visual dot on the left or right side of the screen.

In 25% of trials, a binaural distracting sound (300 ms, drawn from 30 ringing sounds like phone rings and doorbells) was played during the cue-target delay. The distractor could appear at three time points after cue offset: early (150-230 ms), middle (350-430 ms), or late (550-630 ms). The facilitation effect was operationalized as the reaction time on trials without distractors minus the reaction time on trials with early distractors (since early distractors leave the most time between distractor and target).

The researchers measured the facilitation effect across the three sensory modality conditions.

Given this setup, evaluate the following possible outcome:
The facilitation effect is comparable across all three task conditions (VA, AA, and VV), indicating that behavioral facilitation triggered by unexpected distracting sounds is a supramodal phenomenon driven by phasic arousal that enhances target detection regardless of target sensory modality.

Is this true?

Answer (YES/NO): YES